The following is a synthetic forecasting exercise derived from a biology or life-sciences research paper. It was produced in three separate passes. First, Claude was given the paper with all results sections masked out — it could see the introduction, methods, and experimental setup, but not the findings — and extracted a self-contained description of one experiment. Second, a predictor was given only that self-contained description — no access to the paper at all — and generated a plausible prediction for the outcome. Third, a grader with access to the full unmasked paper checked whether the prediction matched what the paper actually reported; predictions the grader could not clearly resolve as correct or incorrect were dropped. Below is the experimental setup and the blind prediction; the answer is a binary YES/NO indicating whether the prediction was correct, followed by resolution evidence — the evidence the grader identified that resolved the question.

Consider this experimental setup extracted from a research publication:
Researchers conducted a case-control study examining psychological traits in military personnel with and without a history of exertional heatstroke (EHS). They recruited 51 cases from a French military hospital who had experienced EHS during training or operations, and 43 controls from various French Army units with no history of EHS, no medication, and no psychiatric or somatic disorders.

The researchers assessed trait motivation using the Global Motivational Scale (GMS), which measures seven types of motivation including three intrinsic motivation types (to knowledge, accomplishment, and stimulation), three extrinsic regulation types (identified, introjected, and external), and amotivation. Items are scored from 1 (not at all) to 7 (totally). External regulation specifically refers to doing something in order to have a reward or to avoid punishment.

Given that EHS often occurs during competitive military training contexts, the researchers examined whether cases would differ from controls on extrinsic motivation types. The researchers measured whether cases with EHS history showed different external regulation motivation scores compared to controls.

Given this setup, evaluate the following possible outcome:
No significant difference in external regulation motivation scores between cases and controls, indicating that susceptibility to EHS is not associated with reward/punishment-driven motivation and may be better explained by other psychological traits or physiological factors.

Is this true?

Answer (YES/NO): YES